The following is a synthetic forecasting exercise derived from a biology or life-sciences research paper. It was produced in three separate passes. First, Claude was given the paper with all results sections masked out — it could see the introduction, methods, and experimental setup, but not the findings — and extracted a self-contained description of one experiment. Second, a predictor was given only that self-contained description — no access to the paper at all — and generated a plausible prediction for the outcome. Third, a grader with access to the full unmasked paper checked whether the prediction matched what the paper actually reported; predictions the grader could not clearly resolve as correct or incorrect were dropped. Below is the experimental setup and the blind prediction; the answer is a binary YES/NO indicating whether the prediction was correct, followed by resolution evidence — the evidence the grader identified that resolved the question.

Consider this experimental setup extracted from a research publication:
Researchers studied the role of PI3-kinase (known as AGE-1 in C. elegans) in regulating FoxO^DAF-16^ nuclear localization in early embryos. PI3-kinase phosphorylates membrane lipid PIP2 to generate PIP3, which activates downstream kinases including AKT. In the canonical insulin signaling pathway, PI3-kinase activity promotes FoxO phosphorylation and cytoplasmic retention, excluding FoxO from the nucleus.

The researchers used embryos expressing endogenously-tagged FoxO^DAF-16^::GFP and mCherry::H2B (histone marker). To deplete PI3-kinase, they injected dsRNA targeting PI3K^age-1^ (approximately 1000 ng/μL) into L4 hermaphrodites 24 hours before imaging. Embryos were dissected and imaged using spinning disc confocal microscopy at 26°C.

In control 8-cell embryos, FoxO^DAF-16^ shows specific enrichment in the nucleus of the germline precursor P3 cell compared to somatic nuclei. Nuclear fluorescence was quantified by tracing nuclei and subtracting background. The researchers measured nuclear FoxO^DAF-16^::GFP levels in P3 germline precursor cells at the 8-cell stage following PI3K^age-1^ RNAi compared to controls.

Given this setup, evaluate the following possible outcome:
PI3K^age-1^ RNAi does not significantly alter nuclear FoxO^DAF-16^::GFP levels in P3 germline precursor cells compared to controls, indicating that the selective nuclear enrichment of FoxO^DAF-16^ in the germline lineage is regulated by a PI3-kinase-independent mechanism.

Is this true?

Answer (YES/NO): NO